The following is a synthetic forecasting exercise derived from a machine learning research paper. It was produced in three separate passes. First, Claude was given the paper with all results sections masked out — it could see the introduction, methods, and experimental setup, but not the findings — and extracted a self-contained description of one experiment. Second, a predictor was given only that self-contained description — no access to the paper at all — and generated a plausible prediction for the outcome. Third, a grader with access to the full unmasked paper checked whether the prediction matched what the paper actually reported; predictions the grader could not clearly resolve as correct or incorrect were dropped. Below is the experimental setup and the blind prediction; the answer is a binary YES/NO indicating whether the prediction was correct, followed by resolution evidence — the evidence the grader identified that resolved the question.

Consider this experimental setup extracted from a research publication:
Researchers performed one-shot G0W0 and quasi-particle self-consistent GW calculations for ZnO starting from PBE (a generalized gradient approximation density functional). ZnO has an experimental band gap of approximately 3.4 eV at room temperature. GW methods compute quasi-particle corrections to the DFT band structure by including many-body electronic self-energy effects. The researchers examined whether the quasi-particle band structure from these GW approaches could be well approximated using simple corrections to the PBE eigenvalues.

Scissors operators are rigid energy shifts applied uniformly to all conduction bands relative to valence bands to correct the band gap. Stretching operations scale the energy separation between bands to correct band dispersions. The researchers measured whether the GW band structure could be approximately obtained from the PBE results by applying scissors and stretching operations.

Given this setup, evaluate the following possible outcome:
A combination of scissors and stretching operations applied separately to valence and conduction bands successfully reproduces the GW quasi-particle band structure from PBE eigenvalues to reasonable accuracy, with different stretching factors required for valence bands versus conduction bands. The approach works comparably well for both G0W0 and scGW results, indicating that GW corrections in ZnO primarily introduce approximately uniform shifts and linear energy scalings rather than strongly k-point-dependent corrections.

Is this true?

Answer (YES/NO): NO